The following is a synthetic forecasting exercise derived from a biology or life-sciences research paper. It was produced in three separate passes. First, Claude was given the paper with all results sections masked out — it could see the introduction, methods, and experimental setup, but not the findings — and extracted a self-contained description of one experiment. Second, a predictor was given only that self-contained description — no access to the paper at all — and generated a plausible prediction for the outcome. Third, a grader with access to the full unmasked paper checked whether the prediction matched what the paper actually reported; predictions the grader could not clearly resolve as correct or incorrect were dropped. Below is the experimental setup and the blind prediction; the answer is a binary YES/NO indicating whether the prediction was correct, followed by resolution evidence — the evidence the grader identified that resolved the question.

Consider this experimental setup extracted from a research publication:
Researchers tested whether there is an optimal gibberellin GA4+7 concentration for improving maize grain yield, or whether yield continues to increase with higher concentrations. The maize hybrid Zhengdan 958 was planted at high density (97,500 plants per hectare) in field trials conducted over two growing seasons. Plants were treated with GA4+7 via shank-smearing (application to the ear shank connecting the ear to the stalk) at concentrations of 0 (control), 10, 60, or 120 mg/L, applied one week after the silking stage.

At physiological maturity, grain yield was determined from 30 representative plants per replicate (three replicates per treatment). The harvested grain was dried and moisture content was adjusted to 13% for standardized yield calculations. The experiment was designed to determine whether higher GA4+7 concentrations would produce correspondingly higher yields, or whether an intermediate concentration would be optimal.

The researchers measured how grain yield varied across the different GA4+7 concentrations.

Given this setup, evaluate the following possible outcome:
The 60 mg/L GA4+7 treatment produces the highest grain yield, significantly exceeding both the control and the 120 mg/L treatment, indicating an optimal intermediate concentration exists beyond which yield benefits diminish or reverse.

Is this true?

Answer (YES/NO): YES